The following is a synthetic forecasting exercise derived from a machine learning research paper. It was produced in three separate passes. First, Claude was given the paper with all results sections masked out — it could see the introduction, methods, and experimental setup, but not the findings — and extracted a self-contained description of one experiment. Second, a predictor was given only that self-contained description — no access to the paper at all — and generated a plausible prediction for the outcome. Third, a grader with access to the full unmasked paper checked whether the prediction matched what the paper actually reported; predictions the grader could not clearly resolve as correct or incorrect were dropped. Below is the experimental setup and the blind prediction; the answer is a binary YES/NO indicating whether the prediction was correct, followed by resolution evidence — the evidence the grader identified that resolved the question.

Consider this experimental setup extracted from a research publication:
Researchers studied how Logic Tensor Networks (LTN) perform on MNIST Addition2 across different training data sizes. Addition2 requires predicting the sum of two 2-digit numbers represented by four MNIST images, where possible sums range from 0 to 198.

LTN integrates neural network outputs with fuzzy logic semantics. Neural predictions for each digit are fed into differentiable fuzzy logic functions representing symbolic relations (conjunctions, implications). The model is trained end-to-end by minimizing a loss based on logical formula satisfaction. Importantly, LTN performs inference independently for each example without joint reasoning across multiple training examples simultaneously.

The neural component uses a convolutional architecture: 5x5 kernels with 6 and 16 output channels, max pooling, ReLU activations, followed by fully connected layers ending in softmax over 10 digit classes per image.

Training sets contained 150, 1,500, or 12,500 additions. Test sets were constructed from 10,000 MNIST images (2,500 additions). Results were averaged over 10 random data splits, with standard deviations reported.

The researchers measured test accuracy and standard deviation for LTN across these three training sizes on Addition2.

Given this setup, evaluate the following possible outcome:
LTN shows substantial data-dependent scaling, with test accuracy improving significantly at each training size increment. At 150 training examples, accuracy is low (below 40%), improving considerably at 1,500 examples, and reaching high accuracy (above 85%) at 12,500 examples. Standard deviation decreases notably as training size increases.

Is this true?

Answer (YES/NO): NO